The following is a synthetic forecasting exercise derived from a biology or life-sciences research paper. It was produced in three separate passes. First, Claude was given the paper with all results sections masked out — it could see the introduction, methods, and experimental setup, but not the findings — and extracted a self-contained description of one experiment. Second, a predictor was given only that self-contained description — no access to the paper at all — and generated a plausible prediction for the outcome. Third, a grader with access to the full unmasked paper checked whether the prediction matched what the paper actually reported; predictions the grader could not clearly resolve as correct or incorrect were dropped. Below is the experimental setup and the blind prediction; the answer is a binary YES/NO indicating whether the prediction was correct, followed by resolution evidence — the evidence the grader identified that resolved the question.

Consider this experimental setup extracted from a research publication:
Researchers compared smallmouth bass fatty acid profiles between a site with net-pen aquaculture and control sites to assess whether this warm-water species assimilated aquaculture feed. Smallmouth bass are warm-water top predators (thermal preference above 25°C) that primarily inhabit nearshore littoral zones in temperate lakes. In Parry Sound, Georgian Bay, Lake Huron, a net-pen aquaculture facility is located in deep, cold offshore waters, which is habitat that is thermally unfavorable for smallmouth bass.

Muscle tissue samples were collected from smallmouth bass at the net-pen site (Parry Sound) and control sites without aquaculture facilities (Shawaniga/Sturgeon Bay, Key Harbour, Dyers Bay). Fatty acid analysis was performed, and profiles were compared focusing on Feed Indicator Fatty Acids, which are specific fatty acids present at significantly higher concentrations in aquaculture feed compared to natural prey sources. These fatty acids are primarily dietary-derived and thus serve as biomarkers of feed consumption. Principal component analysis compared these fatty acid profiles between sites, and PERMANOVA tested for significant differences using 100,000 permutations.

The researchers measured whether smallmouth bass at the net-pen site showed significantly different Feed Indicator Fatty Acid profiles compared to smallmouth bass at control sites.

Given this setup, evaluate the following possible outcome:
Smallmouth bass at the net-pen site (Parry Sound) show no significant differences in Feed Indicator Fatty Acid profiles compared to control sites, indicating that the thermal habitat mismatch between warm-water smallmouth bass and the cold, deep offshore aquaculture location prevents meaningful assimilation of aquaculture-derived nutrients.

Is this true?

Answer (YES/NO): YES